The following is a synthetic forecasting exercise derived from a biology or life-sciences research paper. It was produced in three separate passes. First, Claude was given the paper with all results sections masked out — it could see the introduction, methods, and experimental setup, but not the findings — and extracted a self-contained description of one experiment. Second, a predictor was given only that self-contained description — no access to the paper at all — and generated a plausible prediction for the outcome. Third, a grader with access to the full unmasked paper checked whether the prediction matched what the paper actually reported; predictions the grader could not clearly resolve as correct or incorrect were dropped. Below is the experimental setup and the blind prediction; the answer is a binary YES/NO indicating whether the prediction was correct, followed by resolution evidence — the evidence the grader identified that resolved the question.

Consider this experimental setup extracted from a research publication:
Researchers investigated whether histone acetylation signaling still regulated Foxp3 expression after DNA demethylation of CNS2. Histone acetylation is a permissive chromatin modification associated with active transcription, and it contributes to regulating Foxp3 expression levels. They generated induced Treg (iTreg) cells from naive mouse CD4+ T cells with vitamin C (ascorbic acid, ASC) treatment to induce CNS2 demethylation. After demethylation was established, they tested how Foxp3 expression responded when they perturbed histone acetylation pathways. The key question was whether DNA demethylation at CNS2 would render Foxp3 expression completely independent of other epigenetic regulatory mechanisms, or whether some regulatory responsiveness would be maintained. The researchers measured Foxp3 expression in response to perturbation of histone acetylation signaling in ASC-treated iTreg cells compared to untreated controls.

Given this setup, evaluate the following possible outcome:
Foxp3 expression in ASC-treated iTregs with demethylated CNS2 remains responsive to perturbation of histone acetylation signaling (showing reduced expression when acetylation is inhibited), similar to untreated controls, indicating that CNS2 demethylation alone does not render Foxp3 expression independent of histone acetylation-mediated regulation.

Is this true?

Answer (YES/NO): NO